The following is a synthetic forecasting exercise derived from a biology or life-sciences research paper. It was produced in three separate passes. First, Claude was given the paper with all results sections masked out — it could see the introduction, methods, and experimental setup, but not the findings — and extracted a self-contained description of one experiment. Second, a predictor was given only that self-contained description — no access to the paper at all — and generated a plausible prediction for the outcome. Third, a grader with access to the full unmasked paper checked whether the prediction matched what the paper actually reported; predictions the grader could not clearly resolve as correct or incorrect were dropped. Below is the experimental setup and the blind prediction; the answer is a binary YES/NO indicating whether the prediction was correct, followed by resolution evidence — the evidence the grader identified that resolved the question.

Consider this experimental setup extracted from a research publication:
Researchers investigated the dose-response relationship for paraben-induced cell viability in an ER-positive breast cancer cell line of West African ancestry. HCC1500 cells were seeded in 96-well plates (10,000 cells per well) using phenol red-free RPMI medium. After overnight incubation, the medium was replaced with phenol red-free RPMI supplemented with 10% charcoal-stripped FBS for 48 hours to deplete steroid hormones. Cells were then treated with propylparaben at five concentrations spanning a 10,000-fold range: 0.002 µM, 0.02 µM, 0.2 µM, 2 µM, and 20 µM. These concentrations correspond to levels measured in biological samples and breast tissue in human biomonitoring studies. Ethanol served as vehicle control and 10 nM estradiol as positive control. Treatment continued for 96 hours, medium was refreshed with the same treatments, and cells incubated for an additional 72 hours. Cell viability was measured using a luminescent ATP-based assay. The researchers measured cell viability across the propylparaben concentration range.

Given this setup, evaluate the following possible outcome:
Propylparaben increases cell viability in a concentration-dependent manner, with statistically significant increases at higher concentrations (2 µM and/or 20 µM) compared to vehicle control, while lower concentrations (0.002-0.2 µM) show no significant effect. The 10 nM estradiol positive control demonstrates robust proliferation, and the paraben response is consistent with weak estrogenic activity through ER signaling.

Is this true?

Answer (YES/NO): NO